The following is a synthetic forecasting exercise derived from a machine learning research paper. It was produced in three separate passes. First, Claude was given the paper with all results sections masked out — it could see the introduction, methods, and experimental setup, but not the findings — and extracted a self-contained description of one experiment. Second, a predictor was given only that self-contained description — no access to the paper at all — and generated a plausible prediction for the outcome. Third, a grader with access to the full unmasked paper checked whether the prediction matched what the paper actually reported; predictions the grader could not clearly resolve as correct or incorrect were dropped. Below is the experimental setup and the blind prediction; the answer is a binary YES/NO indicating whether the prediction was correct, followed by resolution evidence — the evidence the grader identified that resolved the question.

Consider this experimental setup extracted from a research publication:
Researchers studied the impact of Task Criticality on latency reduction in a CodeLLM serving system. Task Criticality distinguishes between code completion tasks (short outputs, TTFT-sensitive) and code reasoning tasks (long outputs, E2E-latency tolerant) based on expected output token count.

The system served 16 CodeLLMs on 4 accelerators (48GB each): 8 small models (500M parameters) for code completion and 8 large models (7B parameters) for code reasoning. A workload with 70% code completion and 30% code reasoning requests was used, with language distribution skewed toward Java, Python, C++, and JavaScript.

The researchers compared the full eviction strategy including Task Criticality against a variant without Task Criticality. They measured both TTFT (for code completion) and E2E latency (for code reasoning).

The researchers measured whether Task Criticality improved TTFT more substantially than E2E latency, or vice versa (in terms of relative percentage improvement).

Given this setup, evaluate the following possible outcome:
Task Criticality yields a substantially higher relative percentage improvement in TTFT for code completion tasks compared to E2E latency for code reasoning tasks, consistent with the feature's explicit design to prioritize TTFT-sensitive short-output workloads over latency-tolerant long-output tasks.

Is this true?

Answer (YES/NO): YES